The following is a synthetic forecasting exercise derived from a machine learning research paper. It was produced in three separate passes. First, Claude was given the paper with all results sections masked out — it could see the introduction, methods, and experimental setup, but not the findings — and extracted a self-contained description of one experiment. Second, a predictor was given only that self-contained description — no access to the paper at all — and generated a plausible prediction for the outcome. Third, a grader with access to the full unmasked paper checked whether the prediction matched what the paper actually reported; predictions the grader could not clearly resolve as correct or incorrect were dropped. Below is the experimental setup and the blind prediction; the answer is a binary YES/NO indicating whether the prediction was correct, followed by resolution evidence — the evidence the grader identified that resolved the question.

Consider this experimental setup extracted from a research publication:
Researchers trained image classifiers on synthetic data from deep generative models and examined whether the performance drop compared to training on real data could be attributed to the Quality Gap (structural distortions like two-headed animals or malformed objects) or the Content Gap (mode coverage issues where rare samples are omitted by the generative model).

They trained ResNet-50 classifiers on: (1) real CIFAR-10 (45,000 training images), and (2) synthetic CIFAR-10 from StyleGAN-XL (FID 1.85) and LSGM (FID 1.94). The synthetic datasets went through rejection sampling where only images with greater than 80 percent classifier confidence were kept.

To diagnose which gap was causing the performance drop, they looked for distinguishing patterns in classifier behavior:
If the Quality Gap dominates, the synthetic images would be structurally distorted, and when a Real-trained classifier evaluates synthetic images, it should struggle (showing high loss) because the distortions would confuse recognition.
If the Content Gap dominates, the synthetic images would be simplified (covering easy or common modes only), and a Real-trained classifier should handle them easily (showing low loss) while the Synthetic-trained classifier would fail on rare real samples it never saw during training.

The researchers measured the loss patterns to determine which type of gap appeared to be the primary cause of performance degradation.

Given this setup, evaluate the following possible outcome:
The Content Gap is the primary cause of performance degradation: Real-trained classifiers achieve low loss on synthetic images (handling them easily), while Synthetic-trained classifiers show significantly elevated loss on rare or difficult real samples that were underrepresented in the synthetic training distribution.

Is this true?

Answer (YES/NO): YES